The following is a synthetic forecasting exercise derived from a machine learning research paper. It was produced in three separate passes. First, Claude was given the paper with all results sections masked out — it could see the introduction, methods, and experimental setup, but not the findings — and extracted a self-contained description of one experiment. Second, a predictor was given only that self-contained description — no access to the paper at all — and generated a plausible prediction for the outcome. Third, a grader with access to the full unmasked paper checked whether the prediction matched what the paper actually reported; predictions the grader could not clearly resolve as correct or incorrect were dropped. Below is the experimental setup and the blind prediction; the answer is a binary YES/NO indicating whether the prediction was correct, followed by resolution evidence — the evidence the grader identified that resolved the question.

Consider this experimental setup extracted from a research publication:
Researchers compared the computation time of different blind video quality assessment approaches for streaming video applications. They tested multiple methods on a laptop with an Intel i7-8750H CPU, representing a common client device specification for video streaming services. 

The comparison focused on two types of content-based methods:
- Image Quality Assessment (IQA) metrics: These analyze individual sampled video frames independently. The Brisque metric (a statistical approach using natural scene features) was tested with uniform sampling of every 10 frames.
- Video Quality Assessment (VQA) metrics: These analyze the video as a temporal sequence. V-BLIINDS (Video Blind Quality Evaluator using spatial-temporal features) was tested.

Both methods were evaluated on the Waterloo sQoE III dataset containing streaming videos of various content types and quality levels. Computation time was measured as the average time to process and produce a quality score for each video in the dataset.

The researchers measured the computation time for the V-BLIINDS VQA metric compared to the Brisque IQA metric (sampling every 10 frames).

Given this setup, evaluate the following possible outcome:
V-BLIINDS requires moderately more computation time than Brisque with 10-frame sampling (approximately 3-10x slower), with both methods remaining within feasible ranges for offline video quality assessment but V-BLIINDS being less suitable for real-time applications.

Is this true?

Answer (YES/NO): NO